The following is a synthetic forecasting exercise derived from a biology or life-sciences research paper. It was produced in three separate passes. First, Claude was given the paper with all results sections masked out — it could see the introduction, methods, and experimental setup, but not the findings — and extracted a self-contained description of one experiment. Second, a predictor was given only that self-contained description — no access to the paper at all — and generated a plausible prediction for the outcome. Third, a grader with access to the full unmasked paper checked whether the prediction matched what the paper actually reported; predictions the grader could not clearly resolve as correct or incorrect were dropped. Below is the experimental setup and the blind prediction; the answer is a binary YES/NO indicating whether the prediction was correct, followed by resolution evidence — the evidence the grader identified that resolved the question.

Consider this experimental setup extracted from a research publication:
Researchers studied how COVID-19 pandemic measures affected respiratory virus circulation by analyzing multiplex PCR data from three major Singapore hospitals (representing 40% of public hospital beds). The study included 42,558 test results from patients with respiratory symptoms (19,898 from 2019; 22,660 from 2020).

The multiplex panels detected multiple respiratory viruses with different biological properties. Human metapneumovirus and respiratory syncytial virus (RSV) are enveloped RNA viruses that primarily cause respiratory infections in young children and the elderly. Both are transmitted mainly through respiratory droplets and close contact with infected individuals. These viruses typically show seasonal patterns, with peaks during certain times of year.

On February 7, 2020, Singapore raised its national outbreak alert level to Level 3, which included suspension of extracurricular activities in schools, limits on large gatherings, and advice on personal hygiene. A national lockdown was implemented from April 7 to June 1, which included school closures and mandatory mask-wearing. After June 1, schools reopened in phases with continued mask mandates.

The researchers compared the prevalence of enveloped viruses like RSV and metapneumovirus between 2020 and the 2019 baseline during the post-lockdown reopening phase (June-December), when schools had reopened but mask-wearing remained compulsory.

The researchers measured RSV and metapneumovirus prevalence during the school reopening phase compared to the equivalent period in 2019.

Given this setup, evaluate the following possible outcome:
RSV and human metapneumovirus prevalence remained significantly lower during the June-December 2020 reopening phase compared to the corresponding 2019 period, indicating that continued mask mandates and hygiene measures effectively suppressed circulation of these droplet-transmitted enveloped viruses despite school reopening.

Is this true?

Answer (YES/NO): YES